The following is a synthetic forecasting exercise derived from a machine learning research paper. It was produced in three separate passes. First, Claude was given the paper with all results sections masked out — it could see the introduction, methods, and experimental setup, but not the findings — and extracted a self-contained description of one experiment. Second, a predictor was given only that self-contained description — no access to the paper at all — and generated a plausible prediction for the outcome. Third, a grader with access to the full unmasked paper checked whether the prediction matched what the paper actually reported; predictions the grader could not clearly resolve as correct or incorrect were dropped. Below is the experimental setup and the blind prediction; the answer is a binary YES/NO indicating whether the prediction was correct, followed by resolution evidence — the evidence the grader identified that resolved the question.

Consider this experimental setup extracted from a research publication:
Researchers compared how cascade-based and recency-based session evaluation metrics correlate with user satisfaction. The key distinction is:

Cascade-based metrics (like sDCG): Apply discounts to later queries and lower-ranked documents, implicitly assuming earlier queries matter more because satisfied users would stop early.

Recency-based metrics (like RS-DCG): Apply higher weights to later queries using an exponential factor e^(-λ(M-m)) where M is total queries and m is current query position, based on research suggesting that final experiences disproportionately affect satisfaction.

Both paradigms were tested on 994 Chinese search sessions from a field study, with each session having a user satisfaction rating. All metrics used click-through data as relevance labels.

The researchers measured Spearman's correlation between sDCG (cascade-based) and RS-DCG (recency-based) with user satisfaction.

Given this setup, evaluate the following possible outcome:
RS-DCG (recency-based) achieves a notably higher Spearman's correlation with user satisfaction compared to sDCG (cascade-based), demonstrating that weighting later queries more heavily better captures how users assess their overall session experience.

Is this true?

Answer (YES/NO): YES